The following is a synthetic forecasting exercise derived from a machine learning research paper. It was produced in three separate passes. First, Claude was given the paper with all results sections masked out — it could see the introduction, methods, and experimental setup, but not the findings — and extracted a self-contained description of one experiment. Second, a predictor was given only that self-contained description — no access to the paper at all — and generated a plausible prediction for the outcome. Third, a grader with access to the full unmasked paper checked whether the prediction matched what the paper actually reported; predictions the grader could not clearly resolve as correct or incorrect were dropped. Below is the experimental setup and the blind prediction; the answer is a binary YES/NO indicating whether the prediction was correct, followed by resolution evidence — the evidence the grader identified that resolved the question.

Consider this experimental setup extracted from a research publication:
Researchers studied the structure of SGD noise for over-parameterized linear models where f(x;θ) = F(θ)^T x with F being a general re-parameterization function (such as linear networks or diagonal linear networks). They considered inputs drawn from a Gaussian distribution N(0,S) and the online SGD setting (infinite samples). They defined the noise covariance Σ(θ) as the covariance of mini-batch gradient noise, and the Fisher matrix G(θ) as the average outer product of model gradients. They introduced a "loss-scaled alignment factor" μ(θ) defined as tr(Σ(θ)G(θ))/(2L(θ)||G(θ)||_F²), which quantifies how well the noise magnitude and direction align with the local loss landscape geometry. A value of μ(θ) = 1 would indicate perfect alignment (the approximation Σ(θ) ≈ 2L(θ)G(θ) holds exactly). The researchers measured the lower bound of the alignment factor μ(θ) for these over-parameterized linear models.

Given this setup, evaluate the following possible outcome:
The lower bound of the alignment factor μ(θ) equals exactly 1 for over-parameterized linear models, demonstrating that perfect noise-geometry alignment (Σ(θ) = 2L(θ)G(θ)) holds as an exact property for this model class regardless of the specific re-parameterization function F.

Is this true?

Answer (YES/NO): NO